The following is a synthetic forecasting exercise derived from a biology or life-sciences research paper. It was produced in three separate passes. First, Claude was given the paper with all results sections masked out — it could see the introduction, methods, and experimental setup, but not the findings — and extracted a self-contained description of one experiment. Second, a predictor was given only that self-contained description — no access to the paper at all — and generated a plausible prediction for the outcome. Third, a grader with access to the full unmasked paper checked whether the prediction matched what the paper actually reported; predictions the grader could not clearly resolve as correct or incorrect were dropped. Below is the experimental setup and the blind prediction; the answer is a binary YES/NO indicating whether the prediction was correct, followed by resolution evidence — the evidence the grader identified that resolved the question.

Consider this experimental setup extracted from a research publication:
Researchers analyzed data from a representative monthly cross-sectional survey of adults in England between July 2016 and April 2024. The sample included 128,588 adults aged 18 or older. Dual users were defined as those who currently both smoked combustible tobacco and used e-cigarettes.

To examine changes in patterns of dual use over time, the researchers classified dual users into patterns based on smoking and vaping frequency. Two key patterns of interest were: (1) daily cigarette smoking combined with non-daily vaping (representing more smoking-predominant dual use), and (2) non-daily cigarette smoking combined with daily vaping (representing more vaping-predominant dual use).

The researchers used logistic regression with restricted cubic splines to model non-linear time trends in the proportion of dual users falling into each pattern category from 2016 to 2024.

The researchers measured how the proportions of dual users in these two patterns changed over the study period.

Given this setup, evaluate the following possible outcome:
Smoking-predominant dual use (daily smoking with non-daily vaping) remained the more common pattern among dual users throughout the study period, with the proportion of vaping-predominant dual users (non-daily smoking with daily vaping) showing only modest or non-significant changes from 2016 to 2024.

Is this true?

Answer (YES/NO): NO